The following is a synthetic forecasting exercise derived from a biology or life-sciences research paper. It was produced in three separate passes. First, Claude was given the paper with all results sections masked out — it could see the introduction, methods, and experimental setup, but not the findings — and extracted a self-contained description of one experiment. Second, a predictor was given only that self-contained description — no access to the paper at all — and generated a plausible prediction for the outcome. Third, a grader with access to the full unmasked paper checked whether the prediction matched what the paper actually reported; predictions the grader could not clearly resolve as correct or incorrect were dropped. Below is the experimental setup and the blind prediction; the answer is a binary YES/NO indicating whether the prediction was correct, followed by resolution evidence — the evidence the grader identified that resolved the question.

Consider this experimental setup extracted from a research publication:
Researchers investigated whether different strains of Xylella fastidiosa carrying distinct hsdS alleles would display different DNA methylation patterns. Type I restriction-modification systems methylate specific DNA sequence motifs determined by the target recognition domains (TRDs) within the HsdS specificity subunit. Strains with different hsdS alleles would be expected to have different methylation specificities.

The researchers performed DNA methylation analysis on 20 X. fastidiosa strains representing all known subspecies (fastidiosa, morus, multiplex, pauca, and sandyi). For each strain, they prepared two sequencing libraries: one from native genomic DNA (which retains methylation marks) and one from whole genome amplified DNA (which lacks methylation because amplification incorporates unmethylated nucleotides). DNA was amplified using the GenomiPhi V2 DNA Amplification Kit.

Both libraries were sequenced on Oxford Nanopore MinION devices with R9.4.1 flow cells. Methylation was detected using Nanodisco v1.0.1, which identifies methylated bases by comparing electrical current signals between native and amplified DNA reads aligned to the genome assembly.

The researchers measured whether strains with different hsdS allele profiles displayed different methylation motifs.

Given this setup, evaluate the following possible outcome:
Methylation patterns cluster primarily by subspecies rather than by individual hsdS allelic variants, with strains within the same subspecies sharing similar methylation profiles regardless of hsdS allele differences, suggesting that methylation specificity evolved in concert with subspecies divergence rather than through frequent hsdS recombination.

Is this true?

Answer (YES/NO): NO